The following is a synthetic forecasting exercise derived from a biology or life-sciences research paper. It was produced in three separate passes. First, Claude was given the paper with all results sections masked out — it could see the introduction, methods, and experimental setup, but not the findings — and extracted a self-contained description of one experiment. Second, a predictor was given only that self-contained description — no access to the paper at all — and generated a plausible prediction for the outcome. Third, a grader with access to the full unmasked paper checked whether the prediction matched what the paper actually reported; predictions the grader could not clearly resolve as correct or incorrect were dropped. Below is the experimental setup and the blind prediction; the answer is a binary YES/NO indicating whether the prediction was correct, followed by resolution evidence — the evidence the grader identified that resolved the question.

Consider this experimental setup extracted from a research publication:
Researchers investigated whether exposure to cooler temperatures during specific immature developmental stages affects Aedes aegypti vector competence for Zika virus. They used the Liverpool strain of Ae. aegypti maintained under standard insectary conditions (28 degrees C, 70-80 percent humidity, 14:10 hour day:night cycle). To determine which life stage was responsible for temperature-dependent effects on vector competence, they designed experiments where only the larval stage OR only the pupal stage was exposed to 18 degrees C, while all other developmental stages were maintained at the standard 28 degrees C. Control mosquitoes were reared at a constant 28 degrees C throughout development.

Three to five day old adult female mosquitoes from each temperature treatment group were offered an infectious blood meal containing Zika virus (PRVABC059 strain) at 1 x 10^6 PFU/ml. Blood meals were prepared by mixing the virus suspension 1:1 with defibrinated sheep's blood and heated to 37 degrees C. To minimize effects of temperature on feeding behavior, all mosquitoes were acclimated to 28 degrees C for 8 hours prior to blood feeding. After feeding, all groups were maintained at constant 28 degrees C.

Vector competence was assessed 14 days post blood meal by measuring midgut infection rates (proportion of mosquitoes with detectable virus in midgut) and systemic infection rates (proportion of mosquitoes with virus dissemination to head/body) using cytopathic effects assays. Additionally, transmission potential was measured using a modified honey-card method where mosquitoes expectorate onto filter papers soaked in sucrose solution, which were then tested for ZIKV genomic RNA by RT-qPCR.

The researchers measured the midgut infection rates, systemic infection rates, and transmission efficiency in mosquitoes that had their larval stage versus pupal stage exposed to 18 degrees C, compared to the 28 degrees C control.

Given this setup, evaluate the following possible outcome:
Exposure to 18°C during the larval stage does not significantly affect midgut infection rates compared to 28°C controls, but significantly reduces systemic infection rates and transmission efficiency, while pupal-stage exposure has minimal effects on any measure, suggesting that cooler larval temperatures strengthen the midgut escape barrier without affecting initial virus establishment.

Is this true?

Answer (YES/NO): NO